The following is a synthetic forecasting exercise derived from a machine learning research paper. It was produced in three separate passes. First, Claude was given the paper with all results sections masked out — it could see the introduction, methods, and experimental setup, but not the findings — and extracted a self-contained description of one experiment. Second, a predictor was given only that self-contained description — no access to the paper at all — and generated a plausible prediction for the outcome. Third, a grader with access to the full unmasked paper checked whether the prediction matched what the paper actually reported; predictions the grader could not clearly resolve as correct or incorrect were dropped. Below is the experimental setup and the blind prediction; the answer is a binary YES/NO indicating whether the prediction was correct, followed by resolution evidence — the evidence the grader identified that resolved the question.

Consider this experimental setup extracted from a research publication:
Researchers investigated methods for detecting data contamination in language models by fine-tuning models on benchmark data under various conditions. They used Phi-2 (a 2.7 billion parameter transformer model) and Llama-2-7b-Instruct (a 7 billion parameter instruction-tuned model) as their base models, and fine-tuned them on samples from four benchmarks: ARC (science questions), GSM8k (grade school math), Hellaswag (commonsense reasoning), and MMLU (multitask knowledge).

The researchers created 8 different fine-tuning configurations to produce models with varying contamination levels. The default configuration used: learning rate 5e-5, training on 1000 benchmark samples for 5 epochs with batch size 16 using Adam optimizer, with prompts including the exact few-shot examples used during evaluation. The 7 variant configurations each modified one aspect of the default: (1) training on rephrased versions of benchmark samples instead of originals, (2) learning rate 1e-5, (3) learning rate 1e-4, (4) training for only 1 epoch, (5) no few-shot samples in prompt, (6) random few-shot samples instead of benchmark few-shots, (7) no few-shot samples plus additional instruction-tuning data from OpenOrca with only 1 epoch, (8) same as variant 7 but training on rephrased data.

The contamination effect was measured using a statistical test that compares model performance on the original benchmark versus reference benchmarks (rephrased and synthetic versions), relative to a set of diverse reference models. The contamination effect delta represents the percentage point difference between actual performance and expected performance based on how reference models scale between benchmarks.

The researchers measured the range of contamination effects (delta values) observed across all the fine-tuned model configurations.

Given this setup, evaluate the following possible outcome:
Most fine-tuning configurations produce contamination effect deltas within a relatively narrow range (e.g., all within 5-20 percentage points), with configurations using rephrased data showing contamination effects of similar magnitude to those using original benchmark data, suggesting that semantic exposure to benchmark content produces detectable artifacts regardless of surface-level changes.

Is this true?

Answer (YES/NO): NO